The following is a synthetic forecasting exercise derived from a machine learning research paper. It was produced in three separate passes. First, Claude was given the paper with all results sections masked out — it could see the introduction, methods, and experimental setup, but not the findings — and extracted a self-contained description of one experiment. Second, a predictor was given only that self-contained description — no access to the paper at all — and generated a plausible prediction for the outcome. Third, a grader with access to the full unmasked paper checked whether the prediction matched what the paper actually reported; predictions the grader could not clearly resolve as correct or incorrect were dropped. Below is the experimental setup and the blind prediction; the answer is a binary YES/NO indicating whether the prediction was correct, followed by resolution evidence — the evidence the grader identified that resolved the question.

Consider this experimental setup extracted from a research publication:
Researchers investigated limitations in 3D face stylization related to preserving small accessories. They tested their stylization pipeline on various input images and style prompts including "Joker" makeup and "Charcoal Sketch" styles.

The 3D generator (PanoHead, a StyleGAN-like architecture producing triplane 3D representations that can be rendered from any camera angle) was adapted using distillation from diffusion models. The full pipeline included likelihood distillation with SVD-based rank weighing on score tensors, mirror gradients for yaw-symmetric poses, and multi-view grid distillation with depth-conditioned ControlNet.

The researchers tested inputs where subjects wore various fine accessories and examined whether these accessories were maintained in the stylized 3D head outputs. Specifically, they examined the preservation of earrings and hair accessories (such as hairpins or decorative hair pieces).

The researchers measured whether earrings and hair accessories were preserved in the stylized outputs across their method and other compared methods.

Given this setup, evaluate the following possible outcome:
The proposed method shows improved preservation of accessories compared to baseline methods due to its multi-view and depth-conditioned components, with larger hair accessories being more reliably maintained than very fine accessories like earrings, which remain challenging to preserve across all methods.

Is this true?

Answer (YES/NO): NO